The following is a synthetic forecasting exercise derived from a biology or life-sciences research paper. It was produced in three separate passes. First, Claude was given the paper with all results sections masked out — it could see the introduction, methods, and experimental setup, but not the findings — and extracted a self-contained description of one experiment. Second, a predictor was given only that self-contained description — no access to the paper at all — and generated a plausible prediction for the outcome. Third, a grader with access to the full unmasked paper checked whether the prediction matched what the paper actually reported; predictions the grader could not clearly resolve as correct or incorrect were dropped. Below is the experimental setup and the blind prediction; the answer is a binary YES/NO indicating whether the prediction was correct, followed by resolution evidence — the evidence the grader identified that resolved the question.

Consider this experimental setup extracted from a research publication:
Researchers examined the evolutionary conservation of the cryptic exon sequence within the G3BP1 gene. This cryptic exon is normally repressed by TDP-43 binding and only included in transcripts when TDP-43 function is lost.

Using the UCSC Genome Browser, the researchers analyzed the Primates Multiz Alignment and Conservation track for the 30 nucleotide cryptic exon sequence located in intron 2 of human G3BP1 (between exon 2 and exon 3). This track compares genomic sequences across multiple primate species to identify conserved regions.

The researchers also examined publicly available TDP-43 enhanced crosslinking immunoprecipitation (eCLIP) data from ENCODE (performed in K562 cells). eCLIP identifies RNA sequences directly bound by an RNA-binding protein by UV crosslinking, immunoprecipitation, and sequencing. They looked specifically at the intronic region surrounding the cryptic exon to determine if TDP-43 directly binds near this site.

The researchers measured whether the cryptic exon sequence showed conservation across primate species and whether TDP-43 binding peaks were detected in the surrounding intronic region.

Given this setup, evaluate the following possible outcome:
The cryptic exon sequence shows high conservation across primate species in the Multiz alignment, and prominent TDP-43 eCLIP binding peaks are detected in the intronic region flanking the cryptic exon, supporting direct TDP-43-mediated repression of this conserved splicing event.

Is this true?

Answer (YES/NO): YES